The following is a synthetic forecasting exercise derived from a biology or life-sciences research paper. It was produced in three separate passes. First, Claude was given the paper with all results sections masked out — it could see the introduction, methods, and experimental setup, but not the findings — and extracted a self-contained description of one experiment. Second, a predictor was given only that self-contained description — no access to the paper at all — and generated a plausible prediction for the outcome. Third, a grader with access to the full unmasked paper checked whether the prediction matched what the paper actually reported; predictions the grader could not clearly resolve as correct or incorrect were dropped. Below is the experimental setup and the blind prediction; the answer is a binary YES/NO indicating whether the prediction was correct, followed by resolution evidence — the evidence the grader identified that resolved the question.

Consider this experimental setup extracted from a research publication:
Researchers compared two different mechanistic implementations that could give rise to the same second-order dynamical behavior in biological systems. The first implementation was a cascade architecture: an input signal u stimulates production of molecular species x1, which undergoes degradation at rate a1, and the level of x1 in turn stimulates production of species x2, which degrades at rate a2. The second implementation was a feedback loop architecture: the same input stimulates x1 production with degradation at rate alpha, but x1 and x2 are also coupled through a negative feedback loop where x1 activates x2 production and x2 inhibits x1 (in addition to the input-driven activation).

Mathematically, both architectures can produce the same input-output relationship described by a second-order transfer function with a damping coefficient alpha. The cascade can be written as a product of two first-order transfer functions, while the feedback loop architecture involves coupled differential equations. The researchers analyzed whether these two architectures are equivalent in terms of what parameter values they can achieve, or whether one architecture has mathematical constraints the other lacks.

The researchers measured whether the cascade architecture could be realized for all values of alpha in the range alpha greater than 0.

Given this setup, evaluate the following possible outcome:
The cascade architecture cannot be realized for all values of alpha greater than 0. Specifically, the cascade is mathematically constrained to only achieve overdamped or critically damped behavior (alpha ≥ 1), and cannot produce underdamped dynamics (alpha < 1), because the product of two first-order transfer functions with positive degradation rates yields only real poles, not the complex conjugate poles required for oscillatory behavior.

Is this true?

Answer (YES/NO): NO